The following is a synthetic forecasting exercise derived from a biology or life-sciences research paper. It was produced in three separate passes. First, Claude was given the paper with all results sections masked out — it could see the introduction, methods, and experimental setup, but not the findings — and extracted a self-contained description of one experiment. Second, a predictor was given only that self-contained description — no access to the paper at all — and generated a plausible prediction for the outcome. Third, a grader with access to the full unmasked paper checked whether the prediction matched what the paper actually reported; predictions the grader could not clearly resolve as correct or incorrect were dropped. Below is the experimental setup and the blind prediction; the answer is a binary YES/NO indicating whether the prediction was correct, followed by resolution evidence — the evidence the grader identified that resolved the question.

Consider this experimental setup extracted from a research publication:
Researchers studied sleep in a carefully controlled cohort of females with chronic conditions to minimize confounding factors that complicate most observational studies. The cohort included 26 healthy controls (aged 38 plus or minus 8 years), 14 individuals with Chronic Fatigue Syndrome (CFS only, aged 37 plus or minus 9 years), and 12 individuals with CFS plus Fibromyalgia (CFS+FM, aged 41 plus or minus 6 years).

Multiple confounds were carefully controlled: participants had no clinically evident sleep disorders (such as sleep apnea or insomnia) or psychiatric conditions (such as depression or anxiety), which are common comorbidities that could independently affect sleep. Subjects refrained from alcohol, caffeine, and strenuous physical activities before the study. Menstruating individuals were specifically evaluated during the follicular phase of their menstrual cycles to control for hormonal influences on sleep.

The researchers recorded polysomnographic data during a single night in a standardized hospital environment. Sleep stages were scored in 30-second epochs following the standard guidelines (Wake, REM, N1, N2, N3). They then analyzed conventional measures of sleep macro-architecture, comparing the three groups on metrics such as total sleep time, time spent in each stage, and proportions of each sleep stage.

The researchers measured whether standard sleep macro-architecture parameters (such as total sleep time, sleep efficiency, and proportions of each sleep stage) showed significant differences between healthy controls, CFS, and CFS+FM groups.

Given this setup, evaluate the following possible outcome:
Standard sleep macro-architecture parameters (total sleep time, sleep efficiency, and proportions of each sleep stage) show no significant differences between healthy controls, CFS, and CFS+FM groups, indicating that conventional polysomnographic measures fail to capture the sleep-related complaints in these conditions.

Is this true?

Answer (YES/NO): NO